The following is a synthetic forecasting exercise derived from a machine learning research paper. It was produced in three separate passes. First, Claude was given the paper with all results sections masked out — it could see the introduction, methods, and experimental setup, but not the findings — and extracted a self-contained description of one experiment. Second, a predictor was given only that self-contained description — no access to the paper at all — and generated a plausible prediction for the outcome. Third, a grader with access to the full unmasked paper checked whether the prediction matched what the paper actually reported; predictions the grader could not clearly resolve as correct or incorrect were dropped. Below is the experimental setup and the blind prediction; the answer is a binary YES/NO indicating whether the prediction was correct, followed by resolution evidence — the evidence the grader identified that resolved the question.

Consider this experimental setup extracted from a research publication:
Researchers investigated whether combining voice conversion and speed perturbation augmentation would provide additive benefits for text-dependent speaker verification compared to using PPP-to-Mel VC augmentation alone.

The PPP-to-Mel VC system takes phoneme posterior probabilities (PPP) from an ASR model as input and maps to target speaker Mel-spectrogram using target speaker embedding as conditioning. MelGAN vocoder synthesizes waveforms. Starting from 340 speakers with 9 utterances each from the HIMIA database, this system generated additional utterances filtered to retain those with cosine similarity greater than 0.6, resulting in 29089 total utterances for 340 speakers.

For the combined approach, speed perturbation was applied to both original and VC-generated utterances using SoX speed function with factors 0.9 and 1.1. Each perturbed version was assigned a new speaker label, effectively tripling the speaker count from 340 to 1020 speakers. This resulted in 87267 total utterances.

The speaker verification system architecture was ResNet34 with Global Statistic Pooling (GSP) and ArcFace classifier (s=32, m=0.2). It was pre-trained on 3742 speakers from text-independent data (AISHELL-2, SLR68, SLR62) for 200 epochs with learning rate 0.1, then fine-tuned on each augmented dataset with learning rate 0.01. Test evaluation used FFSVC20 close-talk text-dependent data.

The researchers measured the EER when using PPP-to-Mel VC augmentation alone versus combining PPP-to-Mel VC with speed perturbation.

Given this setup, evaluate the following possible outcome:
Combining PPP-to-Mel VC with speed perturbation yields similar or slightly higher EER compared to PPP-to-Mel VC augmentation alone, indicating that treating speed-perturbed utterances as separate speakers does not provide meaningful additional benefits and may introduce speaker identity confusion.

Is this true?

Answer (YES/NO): NO